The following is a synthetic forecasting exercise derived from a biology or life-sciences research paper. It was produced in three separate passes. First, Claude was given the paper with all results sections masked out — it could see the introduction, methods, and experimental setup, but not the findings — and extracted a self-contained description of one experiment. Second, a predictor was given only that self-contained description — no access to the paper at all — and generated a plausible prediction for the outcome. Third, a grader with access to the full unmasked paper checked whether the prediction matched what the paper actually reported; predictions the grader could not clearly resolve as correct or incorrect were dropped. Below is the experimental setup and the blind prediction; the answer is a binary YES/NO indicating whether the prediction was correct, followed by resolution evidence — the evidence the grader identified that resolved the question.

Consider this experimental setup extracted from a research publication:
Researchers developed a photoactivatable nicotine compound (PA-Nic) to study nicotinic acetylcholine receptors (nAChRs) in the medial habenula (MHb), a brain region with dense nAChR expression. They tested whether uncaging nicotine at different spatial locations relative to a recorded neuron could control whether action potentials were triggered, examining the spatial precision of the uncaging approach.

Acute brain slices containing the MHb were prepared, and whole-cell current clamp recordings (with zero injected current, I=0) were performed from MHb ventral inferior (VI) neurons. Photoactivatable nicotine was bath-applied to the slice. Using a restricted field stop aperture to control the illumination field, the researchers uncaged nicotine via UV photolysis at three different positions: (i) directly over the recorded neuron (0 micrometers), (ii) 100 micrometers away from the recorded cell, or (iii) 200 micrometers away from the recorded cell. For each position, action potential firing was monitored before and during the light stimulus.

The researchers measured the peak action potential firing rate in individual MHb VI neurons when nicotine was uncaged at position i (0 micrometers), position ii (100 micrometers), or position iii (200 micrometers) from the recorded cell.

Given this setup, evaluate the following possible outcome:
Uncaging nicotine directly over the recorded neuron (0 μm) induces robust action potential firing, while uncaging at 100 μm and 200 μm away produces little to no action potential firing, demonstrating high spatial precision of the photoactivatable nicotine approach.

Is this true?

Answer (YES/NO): YES